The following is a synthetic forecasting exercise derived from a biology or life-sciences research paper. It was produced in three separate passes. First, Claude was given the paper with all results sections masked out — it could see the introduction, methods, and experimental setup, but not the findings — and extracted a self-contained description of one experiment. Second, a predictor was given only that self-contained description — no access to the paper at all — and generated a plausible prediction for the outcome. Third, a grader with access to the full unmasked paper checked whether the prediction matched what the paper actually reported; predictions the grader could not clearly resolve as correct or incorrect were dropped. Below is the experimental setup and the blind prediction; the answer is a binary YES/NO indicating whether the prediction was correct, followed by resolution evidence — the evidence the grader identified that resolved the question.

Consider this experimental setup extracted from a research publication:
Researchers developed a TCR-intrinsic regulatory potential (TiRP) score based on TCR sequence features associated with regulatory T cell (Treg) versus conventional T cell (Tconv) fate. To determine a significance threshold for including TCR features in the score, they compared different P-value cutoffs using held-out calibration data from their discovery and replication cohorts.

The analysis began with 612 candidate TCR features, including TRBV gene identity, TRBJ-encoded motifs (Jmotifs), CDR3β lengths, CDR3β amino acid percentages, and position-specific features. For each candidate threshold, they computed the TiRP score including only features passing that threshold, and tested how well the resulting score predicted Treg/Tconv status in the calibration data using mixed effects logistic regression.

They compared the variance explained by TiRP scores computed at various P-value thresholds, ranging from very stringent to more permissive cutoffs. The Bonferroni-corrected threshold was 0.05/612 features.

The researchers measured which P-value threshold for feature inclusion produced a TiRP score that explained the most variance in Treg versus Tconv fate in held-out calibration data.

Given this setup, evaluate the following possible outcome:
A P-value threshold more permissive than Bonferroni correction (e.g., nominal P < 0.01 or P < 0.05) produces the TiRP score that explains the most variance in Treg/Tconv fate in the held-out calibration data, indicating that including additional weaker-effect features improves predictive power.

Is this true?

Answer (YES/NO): NO